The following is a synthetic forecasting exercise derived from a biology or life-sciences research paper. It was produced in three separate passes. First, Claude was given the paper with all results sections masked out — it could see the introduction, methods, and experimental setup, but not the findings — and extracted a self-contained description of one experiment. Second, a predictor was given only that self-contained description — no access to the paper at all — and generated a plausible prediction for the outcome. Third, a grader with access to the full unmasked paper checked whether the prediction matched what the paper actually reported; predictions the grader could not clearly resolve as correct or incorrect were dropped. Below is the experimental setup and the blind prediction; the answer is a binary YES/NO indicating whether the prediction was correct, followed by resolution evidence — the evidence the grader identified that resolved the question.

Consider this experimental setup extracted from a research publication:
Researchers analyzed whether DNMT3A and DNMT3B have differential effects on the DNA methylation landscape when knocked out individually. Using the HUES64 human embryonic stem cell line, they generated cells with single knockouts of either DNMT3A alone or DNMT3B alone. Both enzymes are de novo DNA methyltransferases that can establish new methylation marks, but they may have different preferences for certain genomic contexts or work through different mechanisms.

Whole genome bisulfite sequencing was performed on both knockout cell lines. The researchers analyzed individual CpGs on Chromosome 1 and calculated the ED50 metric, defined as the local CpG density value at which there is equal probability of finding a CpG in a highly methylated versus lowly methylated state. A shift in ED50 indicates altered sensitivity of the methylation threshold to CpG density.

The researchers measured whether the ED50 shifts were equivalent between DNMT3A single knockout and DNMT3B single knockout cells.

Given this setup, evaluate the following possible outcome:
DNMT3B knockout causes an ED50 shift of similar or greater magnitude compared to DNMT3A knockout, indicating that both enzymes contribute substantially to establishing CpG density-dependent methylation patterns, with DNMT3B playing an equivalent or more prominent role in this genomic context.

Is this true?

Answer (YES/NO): NO